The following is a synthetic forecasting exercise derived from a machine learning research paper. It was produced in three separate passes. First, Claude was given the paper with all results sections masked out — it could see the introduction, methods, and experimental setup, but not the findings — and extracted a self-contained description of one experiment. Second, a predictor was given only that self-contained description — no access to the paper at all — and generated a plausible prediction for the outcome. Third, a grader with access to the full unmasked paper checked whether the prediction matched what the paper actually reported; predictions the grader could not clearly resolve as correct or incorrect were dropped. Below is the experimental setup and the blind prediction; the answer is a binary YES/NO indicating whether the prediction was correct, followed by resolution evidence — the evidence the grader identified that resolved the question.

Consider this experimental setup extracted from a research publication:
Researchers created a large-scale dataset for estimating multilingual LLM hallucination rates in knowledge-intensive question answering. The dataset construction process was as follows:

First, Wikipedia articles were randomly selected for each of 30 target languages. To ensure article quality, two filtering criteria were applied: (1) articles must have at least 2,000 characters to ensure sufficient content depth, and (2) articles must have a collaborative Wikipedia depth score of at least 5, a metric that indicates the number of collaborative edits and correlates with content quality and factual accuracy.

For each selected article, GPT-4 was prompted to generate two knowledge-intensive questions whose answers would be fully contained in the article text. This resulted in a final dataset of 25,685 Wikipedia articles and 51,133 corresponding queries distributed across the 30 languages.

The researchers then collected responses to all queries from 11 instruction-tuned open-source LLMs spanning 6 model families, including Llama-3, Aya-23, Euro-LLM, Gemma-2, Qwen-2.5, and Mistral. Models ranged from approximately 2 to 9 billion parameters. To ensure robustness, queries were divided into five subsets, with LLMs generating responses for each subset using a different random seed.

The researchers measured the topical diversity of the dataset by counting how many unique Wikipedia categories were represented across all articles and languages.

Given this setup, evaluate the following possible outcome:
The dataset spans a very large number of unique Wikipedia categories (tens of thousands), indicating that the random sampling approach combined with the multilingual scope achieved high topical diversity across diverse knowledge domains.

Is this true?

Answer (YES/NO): NO